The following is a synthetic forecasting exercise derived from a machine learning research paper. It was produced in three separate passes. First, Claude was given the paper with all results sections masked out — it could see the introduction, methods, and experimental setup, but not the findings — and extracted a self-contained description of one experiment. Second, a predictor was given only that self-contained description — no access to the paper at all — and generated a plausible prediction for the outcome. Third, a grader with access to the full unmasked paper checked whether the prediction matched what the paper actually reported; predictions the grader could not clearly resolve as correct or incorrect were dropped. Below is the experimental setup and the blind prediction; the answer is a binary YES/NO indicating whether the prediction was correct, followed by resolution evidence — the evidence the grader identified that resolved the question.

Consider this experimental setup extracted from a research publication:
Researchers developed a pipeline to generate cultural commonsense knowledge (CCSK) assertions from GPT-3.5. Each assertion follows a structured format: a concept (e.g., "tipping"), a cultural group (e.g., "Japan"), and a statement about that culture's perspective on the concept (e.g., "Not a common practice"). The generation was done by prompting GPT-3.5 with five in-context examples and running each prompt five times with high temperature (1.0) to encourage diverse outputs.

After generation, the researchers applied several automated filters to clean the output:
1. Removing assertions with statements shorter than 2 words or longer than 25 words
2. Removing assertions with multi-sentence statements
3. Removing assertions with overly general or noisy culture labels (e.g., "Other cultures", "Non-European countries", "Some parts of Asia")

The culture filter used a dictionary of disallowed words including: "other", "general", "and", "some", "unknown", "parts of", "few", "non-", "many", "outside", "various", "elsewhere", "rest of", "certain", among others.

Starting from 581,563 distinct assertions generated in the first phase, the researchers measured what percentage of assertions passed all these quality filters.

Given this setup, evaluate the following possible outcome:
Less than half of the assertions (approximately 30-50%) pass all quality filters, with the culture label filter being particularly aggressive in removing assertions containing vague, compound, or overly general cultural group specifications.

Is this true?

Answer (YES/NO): NO